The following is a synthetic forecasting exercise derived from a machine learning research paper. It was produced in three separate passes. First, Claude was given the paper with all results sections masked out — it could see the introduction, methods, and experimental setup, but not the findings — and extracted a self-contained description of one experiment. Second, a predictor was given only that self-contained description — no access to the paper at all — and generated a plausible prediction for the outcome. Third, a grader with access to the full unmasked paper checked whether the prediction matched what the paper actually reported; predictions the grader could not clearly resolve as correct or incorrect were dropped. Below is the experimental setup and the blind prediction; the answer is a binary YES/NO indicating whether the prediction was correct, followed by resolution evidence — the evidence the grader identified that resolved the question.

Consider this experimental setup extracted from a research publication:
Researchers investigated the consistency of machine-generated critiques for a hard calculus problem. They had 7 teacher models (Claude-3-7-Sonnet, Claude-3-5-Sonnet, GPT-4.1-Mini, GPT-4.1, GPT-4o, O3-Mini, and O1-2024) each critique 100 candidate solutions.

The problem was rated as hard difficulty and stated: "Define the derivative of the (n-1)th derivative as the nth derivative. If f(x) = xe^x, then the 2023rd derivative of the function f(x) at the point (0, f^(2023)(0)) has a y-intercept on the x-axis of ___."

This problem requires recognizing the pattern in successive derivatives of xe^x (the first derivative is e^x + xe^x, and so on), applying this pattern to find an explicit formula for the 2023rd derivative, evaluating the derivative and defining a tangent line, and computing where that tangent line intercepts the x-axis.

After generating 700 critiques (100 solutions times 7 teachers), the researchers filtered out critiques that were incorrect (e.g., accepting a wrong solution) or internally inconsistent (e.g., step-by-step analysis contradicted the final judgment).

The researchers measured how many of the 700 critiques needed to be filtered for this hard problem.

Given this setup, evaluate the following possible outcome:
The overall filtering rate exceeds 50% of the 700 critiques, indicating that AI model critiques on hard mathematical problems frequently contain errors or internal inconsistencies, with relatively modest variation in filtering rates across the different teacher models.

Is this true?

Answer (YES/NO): NO